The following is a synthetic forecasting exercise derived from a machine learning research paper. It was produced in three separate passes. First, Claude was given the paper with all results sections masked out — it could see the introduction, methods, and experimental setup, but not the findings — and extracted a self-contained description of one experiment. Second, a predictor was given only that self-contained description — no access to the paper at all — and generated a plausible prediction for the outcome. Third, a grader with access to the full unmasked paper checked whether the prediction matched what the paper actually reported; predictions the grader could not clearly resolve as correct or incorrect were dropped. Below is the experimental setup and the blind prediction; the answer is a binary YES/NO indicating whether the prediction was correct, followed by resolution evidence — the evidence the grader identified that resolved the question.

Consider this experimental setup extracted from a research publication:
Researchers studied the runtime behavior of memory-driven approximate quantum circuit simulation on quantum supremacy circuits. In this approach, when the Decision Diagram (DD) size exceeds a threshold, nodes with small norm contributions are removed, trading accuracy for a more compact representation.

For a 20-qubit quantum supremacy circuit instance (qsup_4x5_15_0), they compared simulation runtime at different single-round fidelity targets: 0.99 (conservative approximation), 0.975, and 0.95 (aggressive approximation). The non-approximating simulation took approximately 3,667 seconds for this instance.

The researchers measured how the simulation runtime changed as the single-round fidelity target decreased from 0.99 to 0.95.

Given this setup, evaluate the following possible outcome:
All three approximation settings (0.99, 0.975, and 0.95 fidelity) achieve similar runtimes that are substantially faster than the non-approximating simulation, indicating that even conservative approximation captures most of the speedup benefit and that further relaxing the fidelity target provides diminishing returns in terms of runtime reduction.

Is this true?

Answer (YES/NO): NO